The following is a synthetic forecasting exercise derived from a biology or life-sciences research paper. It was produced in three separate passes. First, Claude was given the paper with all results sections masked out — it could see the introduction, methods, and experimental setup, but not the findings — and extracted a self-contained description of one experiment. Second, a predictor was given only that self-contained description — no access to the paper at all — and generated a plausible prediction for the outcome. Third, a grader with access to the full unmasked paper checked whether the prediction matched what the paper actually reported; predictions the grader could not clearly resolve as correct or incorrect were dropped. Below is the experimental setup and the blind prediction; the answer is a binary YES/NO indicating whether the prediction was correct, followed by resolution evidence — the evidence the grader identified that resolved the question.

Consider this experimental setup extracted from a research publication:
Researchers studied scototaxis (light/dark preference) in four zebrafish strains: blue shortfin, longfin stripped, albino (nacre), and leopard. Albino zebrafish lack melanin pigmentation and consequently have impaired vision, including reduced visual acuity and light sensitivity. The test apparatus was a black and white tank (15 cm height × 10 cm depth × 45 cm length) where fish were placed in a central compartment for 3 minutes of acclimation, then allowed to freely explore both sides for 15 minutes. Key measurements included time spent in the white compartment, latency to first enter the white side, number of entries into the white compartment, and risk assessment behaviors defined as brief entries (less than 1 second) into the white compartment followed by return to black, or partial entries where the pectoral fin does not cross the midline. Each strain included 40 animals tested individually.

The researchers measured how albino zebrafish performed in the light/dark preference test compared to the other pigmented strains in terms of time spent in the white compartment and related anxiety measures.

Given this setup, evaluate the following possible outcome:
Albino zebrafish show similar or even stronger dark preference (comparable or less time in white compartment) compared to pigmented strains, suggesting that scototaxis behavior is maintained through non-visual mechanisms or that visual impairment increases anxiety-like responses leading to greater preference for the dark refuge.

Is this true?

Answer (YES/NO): YES